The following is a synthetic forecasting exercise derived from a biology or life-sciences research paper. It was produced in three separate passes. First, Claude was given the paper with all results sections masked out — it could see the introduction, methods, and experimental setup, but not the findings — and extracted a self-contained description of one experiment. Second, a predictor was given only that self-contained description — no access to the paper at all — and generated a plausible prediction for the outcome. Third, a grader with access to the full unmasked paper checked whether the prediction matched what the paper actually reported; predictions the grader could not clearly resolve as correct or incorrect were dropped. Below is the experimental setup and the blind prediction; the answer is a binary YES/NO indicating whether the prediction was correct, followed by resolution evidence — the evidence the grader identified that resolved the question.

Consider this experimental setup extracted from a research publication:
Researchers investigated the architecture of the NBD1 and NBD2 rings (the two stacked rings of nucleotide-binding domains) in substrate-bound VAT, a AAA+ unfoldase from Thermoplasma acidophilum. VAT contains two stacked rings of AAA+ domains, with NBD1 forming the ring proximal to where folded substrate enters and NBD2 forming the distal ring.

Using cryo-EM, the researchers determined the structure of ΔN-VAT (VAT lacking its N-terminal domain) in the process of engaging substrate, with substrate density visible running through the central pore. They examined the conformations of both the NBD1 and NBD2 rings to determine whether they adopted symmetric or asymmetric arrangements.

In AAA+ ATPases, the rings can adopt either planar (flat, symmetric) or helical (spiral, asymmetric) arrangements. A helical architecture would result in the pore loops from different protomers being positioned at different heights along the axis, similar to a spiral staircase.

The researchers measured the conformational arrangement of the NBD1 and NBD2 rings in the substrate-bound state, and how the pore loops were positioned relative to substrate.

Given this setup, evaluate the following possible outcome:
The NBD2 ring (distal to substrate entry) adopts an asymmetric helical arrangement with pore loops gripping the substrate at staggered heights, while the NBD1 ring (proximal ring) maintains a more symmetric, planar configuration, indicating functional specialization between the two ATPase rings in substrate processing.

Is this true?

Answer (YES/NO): NO